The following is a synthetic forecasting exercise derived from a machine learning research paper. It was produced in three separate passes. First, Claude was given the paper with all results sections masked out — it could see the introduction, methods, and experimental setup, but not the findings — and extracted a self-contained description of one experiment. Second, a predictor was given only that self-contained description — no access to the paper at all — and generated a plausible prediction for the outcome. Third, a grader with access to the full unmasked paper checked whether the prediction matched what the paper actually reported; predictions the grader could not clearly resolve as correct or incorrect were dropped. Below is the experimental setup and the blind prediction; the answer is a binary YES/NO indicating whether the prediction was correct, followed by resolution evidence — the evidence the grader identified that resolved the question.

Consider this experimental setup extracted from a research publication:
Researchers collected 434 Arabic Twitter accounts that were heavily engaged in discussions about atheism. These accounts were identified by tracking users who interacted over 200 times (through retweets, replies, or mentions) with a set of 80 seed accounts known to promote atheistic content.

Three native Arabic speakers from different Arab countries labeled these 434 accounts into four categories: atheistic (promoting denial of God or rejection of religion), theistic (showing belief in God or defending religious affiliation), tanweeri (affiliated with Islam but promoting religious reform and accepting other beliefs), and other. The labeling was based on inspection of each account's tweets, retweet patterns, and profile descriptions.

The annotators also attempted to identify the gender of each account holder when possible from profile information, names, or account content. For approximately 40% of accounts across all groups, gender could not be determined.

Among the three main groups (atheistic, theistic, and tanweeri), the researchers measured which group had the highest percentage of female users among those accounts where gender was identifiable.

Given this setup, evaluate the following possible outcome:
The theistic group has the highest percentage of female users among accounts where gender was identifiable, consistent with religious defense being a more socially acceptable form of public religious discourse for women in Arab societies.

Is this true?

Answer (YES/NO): NO